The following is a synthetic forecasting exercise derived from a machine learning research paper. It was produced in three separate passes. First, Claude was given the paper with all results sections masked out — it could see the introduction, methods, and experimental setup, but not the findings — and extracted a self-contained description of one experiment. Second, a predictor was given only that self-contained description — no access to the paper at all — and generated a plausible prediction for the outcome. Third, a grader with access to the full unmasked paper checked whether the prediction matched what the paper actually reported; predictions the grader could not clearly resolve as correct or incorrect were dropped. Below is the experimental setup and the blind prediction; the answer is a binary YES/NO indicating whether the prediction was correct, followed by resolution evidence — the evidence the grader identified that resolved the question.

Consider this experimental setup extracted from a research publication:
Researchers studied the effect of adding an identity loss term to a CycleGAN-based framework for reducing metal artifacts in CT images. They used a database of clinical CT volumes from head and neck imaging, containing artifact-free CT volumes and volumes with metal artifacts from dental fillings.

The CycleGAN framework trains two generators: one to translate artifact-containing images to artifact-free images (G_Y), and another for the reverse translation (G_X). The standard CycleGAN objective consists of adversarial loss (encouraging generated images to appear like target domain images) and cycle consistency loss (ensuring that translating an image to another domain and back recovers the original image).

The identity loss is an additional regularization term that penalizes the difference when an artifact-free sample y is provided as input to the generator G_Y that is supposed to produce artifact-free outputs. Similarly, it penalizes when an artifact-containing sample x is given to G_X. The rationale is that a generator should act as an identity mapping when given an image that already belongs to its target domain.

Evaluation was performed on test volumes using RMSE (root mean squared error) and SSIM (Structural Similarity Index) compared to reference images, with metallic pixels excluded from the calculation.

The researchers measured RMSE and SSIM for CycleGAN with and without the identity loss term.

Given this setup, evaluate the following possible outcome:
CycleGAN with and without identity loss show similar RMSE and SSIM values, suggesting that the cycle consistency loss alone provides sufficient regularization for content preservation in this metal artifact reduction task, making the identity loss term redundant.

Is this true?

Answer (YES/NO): NO